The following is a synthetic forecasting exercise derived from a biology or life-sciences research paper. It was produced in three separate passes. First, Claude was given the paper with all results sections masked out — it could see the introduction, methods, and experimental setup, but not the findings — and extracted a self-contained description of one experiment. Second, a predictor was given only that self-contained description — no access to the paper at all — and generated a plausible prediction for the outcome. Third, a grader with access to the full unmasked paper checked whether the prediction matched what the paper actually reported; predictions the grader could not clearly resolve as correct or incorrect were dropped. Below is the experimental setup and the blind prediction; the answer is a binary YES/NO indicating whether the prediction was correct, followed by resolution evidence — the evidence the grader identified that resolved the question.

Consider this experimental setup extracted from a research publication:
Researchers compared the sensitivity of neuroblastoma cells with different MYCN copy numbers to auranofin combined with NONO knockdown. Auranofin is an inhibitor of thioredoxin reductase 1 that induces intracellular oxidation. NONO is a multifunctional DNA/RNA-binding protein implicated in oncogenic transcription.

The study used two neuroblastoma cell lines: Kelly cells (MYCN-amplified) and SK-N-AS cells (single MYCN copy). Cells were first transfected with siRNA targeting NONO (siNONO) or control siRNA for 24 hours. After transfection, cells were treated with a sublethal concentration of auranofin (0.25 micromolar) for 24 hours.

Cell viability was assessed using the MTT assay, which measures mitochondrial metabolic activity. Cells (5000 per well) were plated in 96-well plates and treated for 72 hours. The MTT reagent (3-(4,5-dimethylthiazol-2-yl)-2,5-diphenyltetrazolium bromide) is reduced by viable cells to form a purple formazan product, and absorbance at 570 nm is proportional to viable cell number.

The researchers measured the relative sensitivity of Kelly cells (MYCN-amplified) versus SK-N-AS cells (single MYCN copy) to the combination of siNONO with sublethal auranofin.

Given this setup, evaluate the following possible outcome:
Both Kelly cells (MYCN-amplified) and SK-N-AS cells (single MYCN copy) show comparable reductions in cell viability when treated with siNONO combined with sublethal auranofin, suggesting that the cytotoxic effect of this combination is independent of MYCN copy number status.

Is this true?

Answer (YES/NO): NO